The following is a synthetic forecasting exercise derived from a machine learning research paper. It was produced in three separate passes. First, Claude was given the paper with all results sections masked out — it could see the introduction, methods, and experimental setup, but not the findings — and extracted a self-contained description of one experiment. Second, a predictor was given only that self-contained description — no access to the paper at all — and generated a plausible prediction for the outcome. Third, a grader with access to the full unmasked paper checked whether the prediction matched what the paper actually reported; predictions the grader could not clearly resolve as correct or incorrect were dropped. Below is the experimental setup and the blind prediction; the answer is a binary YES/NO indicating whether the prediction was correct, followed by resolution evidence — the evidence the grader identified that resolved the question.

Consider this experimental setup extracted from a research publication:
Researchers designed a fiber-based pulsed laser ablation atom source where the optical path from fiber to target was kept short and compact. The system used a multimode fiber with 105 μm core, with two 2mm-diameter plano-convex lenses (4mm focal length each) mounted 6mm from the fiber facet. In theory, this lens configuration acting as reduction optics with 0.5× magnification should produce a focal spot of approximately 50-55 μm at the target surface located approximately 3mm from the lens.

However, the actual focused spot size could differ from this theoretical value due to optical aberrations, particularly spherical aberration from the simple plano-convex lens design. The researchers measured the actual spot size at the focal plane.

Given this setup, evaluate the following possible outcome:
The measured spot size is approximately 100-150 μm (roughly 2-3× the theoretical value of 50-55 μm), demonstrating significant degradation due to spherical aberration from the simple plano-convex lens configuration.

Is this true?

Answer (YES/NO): NO